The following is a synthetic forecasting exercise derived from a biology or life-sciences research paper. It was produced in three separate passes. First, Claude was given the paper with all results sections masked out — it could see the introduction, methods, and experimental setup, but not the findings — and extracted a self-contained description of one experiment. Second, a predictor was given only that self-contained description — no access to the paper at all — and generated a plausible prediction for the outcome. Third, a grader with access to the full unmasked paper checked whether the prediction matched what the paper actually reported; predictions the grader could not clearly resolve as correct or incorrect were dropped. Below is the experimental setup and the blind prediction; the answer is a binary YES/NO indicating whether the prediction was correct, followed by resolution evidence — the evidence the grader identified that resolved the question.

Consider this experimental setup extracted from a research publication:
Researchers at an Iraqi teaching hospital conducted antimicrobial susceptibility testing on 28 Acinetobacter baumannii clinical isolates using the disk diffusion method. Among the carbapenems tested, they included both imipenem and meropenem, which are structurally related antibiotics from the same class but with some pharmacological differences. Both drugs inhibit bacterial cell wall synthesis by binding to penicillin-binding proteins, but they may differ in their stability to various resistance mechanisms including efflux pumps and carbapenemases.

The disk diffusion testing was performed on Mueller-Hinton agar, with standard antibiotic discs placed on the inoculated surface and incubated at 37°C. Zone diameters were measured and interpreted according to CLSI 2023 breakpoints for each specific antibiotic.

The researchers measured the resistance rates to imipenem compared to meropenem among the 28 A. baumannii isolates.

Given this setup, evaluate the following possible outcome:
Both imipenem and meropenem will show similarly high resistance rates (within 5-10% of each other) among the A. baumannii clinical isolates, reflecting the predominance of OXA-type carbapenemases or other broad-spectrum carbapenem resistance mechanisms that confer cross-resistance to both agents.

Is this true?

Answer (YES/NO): NO